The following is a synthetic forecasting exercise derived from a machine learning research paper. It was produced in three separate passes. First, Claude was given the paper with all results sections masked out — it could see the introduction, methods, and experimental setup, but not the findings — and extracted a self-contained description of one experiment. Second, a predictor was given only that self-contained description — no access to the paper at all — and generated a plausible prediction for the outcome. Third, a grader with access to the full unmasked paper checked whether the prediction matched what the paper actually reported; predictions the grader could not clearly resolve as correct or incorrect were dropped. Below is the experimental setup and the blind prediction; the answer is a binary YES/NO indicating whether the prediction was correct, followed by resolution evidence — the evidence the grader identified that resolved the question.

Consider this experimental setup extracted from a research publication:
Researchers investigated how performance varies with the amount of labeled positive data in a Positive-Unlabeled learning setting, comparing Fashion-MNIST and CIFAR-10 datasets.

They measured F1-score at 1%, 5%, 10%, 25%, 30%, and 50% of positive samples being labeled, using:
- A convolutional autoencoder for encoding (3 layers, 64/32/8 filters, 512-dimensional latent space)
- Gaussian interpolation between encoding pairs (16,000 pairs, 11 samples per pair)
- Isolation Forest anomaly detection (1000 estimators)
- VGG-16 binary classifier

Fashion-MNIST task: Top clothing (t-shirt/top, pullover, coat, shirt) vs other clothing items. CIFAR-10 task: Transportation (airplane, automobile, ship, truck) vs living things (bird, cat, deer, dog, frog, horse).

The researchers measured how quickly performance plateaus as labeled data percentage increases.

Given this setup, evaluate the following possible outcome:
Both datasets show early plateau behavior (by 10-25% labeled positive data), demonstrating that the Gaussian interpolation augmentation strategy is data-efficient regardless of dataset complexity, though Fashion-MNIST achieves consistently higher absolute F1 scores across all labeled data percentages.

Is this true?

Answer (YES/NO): YES